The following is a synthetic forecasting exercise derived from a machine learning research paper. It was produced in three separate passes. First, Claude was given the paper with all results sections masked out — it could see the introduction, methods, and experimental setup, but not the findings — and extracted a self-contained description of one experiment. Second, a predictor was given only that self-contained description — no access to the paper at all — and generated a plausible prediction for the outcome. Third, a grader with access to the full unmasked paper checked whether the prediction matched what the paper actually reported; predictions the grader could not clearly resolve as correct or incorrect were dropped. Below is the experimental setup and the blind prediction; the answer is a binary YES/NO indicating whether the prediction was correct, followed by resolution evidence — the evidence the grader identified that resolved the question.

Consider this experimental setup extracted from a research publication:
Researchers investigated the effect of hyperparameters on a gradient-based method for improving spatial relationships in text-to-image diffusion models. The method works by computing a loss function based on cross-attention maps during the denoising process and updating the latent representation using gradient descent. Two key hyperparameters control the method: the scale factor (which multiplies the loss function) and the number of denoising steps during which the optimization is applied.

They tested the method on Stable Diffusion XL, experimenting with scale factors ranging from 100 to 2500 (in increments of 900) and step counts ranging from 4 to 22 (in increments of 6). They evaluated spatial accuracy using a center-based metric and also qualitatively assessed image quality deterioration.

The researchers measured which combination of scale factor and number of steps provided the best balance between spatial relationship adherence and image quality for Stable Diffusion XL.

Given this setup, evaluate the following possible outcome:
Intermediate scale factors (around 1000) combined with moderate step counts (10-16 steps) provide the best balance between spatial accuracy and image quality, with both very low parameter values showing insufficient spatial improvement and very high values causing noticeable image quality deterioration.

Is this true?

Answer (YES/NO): YES